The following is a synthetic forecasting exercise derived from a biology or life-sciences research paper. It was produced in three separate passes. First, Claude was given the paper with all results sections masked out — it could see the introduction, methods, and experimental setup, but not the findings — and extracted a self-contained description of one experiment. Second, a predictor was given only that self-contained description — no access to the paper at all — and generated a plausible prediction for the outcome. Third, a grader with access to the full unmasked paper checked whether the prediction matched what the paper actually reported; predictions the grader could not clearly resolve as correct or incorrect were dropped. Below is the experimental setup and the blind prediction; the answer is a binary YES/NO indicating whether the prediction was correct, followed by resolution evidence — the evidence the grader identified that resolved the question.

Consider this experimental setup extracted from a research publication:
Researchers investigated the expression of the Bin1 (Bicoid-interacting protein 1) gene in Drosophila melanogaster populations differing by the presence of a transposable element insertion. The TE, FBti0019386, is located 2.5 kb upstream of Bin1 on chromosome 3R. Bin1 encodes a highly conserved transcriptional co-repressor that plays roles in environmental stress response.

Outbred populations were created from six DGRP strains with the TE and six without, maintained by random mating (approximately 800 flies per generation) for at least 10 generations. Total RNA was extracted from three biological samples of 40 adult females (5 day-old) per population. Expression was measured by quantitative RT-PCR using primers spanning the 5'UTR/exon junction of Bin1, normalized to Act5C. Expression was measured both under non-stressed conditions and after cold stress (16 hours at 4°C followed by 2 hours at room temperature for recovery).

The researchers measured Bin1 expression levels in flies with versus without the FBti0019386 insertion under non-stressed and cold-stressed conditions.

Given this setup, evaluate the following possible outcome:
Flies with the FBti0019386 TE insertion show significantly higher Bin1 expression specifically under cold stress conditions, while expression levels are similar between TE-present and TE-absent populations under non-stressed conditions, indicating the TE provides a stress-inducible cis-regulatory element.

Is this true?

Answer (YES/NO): NO